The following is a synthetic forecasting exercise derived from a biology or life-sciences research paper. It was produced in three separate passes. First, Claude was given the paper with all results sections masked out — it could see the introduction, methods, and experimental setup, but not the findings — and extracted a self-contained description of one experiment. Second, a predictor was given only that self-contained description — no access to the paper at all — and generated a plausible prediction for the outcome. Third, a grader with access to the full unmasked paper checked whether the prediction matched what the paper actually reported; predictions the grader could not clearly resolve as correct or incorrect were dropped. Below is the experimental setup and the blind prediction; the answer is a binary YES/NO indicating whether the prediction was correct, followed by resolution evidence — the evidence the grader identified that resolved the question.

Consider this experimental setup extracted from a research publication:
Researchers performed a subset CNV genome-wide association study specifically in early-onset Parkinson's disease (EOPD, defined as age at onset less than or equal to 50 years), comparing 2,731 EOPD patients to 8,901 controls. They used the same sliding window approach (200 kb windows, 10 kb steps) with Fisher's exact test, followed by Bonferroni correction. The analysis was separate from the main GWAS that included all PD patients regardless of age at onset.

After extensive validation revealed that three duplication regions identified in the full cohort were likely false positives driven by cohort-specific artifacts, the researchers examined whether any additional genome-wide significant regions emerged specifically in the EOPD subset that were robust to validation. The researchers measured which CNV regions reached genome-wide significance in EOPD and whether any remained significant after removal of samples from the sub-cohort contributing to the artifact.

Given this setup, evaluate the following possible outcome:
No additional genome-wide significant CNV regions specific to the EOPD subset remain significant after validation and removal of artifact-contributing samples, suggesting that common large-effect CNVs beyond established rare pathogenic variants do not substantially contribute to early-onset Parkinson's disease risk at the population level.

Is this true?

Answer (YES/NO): YES